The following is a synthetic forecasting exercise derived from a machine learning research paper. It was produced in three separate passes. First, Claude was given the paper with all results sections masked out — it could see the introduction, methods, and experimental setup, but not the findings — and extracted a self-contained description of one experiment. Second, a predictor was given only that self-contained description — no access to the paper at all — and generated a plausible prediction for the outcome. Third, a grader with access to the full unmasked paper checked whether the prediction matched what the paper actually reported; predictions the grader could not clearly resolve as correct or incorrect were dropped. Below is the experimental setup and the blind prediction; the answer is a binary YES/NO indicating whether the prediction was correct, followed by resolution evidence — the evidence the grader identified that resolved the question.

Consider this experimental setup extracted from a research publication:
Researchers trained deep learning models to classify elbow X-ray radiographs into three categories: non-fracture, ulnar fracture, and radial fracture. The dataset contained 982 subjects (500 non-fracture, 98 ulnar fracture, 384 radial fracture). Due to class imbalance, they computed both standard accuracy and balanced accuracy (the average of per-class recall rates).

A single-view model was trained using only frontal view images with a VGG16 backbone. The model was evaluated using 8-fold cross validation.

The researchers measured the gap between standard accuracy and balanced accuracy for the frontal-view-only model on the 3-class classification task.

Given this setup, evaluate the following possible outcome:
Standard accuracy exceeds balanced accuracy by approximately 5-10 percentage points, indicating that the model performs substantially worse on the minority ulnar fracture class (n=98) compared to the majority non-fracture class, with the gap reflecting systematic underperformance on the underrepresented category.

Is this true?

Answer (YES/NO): NO